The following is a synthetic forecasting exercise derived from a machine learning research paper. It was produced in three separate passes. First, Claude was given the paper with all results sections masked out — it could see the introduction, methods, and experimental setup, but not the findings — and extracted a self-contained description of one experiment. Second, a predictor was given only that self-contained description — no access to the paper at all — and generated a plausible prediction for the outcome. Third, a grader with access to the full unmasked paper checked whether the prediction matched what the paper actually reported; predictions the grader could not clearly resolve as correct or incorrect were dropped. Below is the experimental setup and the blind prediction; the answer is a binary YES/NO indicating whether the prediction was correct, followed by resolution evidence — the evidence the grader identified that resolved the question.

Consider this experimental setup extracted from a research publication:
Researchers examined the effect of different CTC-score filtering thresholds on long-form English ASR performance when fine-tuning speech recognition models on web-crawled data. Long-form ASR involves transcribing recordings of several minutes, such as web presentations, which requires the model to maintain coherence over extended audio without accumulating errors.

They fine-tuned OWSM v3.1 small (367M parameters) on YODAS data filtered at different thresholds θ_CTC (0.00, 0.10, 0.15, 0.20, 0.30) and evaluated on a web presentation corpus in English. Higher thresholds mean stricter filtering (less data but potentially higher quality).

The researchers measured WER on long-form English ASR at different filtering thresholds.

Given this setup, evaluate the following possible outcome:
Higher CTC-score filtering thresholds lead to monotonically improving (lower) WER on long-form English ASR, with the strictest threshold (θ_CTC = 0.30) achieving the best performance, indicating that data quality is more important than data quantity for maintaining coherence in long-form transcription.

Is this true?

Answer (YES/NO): NO